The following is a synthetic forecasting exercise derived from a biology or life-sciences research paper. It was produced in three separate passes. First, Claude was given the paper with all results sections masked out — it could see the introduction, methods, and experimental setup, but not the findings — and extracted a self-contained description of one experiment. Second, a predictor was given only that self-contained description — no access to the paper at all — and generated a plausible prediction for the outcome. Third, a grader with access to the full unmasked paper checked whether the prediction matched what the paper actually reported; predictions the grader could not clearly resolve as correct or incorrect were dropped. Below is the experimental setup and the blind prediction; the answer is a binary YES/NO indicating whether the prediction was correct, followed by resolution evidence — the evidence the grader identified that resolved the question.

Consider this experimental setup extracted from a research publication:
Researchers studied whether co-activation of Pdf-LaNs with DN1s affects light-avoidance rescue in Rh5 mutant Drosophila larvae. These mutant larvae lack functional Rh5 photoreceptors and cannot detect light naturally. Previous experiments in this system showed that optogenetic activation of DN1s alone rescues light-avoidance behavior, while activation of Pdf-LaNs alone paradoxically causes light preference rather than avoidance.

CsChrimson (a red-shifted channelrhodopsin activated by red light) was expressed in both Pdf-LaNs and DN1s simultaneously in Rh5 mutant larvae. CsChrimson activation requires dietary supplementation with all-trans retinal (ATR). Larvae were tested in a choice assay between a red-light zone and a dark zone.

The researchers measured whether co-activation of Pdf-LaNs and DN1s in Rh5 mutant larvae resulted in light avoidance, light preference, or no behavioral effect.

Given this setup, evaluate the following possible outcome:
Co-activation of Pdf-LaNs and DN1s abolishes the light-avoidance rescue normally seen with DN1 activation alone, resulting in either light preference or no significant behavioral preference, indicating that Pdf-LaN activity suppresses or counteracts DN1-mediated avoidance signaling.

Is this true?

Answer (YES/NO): YES